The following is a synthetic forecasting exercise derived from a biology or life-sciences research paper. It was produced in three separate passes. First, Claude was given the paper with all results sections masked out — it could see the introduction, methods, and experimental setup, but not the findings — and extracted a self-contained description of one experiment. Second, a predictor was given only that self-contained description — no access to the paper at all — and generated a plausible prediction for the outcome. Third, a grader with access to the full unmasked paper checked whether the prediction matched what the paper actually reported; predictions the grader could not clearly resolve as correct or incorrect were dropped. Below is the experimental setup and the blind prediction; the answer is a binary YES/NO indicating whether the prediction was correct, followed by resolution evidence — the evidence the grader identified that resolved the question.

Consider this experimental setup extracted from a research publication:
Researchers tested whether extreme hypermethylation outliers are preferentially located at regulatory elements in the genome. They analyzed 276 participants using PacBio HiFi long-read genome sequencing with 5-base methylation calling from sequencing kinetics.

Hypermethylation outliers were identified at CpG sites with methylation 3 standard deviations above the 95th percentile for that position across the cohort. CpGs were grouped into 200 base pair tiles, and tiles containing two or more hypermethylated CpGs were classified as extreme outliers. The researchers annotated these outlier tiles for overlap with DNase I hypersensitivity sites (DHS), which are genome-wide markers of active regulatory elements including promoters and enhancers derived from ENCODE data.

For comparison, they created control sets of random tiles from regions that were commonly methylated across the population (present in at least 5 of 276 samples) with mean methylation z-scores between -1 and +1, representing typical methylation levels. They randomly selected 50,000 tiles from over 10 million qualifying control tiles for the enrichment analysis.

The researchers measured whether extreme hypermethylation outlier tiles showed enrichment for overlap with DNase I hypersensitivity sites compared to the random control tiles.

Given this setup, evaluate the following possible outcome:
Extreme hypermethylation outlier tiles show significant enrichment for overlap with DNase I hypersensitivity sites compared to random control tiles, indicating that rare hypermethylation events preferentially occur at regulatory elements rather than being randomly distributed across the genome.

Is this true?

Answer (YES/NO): YES